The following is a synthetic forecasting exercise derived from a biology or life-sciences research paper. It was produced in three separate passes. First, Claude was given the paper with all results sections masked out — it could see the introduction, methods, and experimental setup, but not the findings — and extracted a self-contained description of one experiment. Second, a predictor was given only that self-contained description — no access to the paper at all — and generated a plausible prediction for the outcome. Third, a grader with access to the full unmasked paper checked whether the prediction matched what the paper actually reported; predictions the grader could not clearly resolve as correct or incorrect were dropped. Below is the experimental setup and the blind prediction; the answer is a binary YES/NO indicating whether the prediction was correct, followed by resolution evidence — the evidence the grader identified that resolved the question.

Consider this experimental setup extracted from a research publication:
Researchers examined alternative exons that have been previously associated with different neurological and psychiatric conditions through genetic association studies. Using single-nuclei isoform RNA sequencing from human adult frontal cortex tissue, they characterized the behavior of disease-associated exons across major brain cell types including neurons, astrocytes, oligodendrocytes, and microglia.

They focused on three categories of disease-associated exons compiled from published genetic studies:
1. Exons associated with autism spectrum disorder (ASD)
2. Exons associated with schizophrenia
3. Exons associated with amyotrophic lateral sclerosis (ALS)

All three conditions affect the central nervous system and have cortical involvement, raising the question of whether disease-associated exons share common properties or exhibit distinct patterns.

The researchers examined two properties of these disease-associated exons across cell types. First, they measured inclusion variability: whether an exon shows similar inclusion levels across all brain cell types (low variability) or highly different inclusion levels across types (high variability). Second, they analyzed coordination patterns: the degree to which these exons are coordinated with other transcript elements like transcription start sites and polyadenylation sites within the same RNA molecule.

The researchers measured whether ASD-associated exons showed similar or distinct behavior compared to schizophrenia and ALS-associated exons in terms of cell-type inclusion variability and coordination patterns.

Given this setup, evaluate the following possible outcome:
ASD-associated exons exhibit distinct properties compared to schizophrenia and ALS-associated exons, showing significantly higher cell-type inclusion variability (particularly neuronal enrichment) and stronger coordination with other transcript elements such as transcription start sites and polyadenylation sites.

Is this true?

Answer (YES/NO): NO